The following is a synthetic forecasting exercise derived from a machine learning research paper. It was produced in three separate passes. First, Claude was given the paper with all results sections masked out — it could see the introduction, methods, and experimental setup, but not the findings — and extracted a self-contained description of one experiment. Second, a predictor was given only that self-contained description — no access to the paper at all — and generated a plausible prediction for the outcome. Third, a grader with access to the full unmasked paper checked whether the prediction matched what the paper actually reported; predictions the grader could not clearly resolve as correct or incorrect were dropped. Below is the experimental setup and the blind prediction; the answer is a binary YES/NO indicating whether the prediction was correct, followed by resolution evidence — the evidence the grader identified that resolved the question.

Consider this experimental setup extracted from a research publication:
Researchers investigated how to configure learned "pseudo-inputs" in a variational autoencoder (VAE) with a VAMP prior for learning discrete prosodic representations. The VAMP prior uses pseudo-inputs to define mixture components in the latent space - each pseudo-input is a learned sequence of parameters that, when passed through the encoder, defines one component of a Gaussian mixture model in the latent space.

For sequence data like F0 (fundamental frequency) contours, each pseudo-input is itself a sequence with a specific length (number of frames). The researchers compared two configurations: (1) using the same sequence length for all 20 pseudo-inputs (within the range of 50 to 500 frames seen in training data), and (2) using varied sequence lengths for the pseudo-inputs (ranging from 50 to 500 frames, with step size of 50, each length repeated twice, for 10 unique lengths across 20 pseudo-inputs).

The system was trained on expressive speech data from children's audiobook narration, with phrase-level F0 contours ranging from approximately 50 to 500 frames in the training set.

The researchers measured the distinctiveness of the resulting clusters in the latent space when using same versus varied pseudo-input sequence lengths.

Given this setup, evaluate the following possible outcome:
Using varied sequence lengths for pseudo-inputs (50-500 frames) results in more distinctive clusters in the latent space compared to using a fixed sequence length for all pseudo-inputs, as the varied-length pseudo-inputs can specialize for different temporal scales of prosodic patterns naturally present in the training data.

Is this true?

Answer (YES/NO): YES